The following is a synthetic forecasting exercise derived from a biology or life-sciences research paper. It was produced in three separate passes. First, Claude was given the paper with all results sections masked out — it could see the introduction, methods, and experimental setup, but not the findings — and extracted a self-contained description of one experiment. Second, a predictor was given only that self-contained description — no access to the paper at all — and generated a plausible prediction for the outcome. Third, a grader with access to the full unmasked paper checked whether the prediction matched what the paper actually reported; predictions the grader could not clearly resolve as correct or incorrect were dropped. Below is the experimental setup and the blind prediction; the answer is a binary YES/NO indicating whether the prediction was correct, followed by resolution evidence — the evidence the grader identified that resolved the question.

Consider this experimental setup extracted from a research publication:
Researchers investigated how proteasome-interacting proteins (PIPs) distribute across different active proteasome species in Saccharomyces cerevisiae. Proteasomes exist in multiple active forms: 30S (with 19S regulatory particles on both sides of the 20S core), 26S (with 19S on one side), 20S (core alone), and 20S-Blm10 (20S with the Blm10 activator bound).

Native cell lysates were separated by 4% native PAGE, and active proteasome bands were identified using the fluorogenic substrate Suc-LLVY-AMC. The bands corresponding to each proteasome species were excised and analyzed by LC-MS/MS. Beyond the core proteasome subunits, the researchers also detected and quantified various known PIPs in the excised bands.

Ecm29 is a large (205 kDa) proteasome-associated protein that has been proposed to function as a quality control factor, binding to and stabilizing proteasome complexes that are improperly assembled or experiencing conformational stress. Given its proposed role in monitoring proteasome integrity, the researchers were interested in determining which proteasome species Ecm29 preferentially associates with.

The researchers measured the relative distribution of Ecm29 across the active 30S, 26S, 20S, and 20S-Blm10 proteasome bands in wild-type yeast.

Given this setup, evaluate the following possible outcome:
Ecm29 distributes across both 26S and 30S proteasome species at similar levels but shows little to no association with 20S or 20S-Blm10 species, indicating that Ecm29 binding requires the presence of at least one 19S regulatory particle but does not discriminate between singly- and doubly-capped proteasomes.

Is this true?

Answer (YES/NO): NO